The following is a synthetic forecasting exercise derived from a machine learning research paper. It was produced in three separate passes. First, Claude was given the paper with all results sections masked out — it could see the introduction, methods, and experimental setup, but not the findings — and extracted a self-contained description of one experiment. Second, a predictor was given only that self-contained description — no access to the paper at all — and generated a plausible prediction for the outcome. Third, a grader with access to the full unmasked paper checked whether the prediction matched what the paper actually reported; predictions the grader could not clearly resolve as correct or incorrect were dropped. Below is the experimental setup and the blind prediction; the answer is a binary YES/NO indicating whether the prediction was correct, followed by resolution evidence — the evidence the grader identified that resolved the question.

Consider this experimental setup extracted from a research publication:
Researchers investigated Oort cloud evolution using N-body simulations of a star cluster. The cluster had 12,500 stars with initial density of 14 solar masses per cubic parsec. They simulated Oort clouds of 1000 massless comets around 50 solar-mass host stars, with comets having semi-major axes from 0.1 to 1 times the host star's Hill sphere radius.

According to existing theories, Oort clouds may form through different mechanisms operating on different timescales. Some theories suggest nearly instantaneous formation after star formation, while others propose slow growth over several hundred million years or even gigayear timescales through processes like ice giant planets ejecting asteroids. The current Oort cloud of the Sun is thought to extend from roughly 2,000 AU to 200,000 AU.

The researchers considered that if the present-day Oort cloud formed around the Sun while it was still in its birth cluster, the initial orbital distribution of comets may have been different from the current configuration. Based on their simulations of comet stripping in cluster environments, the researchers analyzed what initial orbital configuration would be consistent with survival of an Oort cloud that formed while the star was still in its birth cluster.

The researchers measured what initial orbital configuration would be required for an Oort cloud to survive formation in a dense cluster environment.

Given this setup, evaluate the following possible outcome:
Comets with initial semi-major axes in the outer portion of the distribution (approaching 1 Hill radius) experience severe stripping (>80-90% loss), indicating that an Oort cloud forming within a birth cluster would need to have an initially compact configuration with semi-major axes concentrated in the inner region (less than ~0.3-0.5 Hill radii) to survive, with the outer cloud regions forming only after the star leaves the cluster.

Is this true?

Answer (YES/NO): YES